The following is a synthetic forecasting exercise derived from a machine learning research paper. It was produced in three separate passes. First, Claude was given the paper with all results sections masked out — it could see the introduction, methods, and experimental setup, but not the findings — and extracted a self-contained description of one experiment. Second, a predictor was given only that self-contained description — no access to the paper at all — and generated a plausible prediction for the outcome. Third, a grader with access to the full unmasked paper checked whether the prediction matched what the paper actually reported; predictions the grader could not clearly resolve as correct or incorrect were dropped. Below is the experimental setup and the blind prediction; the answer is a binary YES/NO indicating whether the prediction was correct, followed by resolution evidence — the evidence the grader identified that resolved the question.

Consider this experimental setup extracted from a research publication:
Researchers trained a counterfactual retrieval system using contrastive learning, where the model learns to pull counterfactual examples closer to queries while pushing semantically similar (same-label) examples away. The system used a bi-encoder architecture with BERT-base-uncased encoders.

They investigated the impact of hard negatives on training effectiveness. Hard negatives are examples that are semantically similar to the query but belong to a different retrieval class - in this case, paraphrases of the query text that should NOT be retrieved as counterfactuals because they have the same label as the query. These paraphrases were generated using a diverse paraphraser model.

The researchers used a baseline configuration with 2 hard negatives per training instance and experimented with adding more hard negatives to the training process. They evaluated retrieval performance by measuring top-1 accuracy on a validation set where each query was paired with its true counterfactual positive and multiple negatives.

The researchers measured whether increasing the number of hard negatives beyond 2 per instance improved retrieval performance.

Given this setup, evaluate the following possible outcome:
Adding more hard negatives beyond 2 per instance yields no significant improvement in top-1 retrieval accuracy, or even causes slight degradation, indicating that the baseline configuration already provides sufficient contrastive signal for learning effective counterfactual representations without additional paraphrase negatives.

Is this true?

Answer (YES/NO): YES